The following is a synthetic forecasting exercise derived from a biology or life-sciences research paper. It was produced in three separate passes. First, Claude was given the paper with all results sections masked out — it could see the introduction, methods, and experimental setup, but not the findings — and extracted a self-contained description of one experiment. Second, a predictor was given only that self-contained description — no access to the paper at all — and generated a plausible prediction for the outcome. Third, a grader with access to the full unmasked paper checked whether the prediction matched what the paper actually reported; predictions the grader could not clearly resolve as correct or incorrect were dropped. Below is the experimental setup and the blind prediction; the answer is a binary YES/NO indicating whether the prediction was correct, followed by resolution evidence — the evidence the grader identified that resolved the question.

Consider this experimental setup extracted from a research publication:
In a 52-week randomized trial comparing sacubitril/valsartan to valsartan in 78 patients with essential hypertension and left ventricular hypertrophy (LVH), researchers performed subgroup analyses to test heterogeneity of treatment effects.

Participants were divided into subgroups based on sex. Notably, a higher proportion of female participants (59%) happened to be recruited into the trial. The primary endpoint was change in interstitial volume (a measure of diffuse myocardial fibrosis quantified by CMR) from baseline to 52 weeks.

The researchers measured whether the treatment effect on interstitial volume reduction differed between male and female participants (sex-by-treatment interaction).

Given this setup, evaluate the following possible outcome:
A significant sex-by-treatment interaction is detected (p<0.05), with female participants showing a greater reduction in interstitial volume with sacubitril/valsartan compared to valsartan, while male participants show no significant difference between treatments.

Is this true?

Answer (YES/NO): NO